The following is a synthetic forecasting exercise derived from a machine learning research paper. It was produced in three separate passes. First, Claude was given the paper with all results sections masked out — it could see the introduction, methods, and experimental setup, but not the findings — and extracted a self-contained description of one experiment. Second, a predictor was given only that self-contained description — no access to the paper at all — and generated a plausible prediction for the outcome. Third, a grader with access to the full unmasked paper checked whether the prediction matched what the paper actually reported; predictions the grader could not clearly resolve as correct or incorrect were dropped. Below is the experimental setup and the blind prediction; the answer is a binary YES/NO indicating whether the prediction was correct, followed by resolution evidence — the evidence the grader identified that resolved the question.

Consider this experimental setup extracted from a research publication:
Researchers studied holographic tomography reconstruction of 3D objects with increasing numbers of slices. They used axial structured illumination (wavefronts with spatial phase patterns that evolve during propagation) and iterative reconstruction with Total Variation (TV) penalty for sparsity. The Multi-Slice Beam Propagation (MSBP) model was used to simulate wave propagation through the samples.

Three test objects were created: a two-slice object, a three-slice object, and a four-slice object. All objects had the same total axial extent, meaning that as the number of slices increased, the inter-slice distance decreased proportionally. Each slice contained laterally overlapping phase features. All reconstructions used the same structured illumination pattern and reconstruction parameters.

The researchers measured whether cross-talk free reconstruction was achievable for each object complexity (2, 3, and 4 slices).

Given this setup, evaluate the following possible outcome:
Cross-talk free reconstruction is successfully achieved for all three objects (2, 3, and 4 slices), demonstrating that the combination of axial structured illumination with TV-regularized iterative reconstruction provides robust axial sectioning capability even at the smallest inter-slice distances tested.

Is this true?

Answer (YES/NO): NO